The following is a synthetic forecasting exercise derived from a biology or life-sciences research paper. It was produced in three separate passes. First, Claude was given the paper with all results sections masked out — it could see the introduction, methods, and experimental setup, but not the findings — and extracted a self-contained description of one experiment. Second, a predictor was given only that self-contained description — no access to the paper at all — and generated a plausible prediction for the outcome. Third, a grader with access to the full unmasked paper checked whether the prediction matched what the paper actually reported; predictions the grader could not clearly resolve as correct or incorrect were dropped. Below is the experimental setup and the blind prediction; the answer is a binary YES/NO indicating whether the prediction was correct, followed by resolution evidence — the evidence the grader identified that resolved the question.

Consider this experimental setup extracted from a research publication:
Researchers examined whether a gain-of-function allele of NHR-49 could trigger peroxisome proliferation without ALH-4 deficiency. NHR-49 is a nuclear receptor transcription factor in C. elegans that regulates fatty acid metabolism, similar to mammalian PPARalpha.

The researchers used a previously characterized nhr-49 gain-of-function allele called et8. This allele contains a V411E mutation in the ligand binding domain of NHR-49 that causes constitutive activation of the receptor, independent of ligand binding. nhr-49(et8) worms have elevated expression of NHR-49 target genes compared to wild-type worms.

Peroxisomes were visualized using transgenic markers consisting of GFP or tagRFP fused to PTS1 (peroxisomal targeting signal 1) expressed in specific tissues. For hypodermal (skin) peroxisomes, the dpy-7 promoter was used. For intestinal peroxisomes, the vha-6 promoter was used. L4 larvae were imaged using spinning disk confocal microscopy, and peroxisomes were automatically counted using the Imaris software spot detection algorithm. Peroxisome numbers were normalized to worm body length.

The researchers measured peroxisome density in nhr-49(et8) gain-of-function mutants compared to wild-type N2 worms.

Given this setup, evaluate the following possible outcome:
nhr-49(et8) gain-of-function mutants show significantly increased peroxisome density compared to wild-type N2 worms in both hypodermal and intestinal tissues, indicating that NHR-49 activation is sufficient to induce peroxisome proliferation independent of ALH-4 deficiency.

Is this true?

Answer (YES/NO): NO